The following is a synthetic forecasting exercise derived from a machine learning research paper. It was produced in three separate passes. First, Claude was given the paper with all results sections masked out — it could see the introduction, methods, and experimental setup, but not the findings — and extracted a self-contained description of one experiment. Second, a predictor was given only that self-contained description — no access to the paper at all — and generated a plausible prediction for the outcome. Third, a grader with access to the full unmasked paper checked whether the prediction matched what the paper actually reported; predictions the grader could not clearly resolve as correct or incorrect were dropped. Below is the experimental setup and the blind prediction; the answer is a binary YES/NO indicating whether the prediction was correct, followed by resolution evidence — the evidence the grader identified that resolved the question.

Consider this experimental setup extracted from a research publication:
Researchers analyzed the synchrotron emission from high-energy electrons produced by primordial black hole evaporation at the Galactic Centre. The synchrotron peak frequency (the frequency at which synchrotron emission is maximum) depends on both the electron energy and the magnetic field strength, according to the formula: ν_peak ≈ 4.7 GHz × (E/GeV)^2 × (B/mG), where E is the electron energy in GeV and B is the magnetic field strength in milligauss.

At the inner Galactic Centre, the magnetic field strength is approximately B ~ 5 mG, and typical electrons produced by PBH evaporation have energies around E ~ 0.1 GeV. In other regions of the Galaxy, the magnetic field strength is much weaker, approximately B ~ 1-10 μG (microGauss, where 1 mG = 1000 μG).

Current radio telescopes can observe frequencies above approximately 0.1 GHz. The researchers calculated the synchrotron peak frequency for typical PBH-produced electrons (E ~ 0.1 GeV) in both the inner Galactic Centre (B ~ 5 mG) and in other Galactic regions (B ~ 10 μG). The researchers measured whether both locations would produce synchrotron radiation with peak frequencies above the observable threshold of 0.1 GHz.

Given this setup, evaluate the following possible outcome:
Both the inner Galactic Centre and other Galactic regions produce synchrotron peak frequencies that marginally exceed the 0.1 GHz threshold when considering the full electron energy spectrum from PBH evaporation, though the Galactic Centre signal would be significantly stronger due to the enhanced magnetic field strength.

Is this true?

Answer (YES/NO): NO